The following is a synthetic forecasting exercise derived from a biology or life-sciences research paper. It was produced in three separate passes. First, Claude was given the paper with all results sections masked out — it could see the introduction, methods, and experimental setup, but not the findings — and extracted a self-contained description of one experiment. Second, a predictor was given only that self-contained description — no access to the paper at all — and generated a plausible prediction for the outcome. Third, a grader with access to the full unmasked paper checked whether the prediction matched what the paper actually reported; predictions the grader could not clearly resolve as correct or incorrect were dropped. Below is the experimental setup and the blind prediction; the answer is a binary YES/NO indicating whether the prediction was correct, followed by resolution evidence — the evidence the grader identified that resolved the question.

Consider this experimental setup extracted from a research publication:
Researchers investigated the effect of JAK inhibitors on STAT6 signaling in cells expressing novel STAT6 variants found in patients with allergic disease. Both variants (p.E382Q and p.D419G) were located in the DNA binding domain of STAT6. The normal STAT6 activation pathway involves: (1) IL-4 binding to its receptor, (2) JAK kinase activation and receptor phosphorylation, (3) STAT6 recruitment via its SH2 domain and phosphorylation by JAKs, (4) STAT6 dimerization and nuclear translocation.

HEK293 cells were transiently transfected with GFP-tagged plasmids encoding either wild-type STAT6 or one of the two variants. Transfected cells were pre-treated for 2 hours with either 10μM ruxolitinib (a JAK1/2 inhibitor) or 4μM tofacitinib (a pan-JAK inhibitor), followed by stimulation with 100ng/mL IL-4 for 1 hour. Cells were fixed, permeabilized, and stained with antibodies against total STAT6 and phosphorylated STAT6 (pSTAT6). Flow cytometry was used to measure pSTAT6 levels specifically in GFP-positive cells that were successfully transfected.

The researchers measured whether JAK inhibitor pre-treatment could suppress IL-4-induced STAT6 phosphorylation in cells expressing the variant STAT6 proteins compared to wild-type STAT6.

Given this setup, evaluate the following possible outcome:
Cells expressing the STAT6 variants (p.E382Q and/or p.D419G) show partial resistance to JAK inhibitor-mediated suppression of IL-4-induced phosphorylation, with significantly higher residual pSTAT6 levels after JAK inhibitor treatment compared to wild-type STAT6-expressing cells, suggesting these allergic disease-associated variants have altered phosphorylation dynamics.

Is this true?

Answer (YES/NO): NO